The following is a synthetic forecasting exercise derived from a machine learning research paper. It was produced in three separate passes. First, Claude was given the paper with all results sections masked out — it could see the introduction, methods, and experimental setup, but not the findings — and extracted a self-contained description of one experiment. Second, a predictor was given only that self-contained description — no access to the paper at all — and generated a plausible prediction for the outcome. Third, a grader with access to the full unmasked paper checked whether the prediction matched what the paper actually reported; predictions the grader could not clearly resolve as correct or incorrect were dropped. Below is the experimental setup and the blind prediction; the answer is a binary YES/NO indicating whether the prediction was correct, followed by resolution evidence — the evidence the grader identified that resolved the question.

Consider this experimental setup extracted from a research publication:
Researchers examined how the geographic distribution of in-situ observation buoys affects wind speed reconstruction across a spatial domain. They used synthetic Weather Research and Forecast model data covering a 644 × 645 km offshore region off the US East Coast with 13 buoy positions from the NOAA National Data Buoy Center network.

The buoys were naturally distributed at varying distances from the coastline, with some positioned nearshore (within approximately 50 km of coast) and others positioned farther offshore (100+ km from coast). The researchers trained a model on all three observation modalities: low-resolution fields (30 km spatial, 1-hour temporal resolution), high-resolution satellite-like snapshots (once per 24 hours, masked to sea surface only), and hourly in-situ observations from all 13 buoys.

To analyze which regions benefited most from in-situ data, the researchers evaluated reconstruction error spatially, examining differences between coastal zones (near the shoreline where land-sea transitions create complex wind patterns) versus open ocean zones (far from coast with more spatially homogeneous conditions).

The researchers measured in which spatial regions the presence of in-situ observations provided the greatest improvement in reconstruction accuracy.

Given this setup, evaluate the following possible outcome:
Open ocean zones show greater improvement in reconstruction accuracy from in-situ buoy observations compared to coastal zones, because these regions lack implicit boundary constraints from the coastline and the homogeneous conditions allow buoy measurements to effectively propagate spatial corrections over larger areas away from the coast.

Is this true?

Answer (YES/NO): NO